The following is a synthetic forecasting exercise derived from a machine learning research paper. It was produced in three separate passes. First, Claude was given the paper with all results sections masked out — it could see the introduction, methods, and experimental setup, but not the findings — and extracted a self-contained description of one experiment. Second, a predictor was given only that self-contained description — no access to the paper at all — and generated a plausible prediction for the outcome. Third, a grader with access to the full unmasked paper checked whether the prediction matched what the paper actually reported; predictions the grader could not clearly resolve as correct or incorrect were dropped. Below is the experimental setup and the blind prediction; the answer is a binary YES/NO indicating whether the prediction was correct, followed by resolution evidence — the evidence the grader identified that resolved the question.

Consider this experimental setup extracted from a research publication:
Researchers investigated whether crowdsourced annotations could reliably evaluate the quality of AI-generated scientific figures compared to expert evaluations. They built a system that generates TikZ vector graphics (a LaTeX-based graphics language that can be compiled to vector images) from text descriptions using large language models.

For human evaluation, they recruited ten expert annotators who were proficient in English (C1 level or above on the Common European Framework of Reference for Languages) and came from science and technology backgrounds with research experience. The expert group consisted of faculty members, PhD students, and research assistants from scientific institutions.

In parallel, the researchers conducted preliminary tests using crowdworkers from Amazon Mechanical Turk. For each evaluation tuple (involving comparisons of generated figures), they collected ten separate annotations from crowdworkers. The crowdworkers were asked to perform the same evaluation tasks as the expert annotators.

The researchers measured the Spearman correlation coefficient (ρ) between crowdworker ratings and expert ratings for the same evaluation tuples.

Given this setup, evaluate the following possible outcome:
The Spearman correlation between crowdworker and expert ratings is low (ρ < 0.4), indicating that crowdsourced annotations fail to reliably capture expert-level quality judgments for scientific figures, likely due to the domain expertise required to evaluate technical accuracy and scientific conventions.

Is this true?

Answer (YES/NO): YES